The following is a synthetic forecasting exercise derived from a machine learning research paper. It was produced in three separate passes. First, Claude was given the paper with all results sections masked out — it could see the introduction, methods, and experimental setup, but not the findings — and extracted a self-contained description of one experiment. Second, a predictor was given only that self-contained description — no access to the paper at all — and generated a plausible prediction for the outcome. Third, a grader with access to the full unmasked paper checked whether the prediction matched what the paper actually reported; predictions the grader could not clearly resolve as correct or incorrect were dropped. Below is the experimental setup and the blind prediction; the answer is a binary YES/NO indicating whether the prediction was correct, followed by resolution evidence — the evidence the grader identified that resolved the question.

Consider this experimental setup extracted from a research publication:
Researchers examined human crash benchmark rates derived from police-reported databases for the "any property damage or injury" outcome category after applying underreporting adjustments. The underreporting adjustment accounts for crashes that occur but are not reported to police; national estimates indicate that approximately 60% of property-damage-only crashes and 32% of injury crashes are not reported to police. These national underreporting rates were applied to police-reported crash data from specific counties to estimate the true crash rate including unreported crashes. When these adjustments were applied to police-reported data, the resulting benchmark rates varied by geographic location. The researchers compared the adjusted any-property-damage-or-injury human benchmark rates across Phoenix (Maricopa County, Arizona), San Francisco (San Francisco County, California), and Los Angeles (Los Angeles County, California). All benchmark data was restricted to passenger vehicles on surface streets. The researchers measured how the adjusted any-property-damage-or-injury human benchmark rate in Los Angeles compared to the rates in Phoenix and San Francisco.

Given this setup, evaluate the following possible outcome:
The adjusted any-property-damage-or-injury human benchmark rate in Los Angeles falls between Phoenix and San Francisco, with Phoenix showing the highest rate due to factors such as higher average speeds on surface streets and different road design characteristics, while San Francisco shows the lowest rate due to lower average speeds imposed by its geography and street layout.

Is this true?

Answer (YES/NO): NO